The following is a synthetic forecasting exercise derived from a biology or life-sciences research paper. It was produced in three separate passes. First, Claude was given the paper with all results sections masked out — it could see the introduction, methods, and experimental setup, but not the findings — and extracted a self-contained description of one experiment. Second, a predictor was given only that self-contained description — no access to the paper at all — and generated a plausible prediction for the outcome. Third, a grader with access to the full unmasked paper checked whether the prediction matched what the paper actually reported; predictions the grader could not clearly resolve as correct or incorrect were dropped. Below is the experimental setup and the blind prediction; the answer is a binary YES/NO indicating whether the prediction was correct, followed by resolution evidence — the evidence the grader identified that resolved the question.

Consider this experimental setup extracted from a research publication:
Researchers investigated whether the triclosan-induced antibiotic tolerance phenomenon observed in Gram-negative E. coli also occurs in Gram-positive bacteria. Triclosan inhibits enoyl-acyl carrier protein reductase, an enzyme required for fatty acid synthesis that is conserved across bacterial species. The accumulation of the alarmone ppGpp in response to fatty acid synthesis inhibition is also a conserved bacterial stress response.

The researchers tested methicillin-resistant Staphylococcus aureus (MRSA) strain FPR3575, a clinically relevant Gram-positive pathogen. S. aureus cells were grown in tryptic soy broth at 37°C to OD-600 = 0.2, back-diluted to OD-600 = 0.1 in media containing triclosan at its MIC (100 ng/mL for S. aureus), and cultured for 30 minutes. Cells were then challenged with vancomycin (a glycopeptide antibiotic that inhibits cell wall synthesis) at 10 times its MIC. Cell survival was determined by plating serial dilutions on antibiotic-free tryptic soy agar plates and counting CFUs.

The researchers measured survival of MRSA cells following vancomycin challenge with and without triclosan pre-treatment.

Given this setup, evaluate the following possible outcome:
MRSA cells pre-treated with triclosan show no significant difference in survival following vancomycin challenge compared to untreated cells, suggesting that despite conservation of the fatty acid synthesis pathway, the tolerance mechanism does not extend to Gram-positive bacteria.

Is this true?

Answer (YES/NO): NO